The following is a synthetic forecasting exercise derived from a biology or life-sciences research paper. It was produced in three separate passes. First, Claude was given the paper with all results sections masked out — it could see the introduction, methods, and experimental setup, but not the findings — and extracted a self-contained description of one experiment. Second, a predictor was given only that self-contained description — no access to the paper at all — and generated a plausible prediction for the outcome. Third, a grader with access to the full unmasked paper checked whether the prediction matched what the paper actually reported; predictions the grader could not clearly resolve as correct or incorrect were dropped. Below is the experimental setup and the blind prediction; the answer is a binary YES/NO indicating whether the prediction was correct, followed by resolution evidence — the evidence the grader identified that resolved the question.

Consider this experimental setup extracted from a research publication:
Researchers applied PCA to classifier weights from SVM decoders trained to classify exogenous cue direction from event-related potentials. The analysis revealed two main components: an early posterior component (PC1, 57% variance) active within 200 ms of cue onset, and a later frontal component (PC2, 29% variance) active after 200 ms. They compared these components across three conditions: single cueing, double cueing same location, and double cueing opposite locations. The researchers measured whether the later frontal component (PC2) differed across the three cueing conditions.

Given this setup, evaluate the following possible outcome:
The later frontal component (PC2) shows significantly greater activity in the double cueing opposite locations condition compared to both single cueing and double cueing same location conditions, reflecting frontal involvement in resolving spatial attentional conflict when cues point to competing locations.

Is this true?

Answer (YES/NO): NO